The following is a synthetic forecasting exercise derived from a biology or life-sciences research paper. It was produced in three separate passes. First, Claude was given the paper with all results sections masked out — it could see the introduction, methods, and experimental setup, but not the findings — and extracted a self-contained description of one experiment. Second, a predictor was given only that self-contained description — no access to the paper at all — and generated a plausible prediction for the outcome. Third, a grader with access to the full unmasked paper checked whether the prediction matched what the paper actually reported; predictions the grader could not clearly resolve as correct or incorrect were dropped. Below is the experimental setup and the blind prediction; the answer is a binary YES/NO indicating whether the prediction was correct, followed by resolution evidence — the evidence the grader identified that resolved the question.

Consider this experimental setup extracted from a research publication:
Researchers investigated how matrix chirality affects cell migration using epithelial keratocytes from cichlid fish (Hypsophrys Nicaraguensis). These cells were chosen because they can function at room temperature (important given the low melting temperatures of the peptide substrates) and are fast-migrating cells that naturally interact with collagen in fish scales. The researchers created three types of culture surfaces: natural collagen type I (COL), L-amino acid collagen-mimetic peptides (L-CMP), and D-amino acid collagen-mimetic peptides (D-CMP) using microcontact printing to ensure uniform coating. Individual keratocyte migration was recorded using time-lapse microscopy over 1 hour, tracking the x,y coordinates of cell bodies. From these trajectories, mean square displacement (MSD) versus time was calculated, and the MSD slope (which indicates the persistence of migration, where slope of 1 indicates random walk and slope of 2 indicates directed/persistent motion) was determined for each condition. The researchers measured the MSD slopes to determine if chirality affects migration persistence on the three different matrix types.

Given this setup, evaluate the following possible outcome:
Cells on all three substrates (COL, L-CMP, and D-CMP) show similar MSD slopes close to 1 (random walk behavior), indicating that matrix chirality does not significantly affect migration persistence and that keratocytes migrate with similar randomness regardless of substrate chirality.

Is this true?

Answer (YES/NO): NO